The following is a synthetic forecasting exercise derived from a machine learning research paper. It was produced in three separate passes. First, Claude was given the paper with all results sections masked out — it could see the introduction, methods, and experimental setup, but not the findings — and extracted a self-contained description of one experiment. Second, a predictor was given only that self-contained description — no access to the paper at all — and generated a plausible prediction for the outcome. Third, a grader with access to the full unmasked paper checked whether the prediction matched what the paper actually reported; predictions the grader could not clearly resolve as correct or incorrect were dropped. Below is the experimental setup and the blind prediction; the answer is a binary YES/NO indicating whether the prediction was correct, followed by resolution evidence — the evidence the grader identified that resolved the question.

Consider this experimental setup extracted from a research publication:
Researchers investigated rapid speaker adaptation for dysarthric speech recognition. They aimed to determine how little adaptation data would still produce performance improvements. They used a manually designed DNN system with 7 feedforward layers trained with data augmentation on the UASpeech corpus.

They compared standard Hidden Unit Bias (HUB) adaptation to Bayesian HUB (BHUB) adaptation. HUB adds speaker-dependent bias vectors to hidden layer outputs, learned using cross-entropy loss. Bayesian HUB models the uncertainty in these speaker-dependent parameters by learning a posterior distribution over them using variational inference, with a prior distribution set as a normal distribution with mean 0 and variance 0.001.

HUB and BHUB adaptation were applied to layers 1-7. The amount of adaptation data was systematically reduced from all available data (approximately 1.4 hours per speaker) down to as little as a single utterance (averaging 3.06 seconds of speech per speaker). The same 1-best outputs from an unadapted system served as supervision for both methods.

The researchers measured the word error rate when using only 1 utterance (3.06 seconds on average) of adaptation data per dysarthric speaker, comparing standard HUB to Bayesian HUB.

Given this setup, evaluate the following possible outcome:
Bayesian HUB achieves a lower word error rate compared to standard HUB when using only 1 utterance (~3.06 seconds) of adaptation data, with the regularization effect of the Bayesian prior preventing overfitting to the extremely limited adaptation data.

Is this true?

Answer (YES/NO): YES